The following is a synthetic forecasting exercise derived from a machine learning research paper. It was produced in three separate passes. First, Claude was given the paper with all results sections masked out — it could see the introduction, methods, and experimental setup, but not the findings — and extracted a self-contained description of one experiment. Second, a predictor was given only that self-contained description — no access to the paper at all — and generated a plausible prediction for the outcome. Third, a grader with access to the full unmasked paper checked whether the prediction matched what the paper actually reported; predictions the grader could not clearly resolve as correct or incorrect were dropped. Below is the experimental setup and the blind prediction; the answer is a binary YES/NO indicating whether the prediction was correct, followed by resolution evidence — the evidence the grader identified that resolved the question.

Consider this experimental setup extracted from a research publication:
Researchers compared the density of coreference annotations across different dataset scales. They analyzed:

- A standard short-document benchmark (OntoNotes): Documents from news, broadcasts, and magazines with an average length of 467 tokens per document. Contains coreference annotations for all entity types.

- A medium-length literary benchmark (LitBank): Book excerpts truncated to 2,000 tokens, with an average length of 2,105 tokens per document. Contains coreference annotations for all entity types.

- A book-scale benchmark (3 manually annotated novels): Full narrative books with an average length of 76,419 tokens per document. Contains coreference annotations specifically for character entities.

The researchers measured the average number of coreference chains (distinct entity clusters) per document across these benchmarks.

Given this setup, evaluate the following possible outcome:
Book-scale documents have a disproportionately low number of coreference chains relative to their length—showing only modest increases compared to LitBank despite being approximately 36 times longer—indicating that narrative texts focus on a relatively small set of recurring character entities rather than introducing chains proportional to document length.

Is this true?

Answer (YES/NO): NO